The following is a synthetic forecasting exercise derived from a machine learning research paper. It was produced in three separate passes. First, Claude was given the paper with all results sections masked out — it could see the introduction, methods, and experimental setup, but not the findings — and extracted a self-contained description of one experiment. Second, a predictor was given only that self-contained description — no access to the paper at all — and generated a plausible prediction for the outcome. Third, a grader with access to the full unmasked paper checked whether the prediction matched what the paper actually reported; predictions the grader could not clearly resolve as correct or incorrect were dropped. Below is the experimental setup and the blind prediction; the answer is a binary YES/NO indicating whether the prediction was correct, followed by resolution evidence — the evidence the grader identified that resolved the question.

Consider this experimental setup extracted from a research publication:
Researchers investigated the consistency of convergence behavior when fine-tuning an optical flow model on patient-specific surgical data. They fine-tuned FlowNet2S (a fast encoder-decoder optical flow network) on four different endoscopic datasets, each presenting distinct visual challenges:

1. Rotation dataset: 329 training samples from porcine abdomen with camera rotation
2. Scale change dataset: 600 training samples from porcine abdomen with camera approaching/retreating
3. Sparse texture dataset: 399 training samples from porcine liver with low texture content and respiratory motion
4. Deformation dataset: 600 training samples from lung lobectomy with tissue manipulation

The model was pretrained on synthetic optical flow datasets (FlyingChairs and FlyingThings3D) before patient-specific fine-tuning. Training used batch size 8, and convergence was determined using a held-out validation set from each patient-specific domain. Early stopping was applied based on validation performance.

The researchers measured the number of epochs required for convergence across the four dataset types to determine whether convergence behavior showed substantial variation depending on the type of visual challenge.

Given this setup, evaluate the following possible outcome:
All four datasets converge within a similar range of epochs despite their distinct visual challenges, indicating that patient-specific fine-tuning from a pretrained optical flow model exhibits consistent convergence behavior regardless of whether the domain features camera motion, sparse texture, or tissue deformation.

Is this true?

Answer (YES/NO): YES